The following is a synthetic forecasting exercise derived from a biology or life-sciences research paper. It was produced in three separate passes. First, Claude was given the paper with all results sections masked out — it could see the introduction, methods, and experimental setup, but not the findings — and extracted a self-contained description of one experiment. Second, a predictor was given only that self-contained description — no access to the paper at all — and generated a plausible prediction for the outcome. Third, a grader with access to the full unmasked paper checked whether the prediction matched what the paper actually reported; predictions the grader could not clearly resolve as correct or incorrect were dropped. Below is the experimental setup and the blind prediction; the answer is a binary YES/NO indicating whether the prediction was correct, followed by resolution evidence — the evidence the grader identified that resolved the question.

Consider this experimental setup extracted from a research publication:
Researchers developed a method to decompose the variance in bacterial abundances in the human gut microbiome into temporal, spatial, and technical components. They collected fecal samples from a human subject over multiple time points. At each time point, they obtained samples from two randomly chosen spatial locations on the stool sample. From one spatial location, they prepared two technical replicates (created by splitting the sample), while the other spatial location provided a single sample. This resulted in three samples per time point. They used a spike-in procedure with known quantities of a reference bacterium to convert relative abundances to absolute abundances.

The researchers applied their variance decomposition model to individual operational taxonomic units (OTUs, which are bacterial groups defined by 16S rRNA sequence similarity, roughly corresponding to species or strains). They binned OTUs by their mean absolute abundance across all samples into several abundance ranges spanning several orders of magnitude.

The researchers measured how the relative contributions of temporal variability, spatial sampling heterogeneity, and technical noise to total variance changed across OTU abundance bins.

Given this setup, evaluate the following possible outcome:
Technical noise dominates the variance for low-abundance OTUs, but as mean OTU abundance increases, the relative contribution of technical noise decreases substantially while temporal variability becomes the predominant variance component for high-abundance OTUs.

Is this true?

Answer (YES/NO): YES